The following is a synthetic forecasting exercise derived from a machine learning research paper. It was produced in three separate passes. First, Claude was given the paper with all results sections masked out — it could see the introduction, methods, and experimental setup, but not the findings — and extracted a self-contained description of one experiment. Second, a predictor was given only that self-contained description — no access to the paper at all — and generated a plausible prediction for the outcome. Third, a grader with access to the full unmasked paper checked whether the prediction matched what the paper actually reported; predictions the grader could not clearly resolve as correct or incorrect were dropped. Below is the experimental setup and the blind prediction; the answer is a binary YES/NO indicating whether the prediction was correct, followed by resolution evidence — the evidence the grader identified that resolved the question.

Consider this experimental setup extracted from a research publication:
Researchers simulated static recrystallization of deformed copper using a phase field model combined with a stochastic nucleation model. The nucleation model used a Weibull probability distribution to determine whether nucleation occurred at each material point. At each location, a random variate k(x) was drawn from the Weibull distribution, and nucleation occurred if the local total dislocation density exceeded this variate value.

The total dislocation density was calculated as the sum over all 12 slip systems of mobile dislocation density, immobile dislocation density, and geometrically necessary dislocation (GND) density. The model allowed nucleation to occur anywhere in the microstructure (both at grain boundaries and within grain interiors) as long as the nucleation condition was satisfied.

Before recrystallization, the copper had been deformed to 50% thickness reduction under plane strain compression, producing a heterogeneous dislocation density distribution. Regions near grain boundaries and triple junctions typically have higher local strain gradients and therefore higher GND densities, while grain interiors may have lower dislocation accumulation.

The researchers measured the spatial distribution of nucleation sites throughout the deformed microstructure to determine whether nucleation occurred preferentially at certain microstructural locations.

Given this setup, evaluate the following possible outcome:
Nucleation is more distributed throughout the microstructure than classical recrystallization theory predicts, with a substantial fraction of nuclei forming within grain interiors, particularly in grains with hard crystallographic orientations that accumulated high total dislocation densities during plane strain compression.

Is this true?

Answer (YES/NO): NO